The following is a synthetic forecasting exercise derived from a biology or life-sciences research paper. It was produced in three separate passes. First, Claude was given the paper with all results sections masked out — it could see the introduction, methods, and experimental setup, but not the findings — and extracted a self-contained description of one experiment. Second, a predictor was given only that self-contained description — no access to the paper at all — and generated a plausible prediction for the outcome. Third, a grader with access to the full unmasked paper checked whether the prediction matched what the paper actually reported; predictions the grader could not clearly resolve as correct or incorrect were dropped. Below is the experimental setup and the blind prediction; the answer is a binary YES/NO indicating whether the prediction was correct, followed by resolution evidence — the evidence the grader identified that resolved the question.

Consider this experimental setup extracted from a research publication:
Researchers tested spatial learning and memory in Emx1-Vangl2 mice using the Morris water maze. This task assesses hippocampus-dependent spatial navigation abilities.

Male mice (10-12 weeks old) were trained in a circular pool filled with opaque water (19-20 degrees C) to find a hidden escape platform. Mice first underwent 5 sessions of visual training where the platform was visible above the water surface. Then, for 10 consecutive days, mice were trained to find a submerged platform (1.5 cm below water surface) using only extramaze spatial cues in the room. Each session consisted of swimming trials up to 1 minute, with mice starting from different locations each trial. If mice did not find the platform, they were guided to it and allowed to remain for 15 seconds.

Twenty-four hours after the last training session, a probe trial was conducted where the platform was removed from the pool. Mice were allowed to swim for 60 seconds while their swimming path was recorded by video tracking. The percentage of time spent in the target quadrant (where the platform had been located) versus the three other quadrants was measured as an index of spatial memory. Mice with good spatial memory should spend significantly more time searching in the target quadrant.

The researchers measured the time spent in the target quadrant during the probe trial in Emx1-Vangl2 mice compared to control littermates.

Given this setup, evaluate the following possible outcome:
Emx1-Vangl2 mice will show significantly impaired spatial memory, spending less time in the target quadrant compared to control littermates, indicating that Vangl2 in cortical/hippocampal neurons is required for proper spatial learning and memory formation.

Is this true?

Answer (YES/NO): NO